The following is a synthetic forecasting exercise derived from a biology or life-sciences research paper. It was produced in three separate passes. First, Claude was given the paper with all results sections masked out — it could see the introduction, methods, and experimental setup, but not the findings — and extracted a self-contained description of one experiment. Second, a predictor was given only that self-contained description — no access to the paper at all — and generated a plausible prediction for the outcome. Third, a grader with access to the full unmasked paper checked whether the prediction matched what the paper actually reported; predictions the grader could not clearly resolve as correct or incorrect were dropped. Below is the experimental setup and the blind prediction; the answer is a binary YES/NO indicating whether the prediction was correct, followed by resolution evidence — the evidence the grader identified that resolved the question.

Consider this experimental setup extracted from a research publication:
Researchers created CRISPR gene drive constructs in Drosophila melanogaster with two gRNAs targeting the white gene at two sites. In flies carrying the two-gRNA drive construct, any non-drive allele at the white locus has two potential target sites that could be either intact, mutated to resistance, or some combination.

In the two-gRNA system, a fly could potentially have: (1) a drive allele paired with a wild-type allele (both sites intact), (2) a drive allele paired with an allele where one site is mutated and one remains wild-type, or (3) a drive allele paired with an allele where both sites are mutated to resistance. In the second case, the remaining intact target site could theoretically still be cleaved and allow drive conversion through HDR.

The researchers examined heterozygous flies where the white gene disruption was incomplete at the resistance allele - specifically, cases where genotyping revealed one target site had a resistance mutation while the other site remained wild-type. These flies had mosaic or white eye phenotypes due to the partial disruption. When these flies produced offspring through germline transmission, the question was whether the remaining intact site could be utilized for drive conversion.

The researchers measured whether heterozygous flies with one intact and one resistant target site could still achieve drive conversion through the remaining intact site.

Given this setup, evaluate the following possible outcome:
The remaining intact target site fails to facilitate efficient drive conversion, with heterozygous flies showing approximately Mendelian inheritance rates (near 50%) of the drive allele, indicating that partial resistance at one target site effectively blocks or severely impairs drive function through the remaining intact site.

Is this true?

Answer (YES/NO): NO